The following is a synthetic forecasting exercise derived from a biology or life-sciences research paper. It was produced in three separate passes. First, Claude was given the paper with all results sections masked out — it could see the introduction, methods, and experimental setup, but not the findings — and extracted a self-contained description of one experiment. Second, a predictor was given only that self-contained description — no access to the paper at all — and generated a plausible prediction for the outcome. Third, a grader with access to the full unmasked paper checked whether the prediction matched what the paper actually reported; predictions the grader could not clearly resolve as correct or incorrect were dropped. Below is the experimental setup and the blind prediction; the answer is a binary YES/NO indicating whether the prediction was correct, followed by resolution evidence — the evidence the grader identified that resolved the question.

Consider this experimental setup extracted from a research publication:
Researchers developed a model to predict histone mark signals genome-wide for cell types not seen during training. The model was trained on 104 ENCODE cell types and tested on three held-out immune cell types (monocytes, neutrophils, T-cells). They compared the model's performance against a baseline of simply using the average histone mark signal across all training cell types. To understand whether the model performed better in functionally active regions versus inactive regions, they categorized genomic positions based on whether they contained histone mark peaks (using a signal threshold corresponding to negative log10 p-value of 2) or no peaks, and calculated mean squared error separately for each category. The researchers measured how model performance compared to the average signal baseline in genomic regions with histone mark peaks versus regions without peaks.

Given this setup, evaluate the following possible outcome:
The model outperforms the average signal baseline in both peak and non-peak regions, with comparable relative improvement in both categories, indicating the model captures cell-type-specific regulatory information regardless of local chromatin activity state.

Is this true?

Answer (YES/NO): NO